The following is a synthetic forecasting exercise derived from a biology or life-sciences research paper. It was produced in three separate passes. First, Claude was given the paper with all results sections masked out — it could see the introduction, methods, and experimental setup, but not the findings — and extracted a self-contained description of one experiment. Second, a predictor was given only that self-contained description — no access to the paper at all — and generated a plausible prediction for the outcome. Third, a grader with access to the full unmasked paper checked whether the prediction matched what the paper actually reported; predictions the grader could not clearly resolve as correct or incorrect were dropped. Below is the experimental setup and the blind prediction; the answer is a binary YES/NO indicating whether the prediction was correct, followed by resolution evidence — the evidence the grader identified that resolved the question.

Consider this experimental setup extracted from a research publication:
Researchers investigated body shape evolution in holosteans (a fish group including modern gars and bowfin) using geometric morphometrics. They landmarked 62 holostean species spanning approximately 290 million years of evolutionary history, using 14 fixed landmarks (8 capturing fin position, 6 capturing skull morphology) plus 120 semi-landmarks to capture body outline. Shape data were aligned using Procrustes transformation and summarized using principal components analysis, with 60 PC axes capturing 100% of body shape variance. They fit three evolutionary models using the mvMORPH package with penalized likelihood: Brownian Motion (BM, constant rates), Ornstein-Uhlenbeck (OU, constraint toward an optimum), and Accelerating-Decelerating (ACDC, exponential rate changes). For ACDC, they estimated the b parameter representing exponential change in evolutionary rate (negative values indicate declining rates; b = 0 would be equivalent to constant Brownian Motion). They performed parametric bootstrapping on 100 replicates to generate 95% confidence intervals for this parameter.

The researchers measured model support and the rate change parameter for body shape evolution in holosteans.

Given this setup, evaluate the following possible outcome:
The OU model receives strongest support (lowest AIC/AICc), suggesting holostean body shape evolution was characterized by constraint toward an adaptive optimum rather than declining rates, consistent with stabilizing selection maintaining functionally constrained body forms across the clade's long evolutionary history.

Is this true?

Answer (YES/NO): NO